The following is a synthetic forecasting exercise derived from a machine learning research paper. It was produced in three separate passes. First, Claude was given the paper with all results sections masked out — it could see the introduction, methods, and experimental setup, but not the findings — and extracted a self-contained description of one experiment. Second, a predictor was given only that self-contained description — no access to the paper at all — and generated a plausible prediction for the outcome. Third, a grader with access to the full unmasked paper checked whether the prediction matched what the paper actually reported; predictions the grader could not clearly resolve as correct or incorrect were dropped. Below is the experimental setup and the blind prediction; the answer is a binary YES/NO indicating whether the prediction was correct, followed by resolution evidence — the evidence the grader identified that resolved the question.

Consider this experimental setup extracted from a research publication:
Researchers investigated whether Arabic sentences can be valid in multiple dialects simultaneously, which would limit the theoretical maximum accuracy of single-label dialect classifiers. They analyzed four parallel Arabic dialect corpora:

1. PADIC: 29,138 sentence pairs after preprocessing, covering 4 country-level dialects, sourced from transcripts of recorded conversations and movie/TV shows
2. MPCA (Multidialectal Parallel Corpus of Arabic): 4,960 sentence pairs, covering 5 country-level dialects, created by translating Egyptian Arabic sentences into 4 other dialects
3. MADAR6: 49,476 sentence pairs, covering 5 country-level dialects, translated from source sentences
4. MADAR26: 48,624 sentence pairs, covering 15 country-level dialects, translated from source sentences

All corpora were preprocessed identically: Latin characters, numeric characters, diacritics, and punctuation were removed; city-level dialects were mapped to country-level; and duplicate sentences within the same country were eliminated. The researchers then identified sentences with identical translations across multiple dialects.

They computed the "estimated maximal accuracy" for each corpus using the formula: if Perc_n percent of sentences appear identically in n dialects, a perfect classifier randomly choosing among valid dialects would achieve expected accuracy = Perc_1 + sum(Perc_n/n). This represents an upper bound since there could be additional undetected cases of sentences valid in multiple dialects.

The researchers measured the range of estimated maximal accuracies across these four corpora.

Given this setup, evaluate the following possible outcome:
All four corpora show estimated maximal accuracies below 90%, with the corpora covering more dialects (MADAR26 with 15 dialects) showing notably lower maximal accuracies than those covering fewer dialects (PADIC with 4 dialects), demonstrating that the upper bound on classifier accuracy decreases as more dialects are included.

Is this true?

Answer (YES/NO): NO